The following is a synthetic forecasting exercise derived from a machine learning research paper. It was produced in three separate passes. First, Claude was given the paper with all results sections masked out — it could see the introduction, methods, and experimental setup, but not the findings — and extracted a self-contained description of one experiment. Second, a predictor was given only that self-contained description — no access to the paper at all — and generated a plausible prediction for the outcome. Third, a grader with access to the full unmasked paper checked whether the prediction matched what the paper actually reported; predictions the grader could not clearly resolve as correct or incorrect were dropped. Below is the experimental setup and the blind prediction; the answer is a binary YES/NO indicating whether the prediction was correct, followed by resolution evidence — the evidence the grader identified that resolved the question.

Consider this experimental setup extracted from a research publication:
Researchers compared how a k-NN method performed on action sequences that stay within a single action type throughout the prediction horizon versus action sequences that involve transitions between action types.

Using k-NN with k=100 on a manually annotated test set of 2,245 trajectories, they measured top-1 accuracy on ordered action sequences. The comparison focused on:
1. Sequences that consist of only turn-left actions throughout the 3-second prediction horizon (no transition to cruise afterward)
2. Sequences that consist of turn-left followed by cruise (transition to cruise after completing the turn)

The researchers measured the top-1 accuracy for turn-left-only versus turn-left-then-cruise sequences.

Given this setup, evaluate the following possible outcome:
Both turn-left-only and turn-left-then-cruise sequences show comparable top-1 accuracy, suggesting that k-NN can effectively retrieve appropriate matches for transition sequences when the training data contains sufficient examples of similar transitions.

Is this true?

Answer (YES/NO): NO